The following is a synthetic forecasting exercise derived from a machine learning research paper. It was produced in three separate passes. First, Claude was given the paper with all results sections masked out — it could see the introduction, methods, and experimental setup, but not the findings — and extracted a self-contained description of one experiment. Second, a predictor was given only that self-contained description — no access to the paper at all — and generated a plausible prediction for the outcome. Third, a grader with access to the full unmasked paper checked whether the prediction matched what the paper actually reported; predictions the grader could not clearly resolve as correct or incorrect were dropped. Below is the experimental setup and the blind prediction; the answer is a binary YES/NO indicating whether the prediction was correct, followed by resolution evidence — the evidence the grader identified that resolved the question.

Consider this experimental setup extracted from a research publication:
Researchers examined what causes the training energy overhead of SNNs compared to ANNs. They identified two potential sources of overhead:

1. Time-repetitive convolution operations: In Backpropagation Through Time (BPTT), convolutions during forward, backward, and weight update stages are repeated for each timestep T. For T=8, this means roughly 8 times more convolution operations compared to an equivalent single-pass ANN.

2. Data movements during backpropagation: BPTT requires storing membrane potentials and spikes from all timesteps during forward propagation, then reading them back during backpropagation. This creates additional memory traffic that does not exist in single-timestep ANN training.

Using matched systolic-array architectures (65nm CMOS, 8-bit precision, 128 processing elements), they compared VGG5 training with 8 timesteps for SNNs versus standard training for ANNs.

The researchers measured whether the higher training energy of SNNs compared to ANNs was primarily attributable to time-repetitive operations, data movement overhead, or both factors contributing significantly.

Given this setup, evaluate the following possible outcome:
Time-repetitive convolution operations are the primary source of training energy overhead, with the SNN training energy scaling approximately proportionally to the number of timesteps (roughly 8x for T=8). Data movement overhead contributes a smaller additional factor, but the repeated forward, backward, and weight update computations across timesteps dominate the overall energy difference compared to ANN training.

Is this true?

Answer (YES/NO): NO